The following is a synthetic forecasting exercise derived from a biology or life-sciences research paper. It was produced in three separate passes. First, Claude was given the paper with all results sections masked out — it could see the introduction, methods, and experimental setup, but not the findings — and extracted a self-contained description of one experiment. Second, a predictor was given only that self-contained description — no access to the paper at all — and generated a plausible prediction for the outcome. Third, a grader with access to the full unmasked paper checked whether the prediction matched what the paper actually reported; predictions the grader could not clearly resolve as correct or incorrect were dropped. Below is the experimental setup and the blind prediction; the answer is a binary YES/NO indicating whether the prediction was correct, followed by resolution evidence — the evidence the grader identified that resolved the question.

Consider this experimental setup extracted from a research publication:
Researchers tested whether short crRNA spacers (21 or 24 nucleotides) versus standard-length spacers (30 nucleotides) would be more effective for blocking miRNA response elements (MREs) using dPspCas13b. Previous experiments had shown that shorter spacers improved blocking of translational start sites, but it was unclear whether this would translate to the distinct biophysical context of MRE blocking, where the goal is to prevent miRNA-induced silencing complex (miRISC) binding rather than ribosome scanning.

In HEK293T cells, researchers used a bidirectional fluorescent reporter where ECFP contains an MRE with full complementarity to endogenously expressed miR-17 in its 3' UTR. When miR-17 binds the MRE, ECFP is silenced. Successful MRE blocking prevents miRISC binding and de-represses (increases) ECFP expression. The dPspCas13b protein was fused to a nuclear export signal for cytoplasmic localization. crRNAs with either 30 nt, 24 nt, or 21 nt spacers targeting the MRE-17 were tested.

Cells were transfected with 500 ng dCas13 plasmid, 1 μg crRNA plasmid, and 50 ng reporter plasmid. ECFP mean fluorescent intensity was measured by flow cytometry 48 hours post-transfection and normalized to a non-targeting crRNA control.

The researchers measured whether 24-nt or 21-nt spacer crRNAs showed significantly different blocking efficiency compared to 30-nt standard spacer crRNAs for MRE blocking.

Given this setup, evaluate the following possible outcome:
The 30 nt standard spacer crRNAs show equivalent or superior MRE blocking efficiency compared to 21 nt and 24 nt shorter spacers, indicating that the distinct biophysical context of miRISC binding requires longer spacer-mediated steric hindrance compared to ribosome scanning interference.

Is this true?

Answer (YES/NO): NO